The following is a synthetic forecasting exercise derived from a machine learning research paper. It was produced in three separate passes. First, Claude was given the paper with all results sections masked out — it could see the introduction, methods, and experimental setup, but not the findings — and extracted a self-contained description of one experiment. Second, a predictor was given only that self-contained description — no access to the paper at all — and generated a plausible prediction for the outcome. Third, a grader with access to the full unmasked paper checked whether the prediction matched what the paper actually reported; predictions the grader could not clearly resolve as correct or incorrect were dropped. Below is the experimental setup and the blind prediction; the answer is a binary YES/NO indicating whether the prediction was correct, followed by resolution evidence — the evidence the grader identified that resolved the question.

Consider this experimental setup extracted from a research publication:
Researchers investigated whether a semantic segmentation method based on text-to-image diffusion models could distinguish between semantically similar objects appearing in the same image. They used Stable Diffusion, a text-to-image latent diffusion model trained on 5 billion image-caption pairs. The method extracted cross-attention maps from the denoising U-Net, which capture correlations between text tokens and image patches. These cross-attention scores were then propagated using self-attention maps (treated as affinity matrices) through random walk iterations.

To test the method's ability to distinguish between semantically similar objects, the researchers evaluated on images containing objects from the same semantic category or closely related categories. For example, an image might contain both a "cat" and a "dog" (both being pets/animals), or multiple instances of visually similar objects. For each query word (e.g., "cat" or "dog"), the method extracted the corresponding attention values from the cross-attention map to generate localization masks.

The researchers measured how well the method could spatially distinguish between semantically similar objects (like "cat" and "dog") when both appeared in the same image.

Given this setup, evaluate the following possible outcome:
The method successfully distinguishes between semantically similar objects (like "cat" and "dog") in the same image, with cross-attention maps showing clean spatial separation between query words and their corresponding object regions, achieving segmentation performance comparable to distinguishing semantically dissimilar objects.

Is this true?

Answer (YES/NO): NO